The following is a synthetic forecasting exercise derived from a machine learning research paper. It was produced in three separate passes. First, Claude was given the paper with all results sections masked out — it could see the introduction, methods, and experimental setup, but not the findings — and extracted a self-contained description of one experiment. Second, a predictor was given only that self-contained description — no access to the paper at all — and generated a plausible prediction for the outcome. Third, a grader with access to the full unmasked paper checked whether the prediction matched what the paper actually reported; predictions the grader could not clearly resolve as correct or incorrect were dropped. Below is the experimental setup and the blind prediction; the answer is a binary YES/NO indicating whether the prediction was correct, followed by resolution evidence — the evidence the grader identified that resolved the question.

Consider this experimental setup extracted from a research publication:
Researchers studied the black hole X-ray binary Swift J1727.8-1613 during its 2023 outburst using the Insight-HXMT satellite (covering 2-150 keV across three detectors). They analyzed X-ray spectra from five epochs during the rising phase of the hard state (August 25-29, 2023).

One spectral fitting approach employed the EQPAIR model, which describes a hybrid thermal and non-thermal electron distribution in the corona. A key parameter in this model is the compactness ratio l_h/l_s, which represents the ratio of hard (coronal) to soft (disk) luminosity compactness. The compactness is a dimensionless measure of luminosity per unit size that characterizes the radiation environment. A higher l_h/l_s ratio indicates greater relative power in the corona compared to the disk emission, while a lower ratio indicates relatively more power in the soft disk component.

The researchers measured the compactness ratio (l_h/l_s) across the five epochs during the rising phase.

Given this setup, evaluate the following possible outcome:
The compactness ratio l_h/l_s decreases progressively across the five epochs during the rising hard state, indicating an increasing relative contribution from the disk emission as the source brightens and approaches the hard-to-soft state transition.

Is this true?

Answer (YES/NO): YES